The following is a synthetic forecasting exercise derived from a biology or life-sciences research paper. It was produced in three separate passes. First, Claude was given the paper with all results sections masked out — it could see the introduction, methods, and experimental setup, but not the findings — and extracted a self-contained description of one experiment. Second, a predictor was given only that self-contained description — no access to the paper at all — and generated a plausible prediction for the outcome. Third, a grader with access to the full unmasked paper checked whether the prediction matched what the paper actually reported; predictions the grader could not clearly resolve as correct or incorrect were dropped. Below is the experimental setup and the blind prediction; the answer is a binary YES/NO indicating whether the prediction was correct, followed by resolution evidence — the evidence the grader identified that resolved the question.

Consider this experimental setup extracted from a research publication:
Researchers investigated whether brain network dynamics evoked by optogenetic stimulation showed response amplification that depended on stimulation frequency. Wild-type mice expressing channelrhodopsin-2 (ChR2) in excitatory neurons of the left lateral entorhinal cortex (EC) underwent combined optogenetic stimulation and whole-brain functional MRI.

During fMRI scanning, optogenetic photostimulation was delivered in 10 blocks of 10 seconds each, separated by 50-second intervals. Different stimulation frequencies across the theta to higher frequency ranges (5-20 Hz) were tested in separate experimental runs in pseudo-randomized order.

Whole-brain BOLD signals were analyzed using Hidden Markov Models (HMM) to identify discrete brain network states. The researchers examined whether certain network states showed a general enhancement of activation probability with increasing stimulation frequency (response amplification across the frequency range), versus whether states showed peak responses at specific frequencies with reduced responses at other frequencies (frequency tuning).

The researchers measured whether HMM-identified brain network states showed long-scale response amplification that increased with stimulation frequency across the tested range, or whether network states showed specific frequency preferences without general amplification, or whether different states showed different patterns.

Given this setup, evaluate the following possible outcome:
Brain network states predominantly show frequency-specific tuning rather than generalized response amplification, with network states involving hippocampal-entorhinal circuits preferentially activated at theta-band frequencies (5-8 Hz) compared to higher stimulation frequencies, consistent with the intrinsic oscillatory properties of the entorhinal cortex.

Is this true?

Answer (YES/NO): NO